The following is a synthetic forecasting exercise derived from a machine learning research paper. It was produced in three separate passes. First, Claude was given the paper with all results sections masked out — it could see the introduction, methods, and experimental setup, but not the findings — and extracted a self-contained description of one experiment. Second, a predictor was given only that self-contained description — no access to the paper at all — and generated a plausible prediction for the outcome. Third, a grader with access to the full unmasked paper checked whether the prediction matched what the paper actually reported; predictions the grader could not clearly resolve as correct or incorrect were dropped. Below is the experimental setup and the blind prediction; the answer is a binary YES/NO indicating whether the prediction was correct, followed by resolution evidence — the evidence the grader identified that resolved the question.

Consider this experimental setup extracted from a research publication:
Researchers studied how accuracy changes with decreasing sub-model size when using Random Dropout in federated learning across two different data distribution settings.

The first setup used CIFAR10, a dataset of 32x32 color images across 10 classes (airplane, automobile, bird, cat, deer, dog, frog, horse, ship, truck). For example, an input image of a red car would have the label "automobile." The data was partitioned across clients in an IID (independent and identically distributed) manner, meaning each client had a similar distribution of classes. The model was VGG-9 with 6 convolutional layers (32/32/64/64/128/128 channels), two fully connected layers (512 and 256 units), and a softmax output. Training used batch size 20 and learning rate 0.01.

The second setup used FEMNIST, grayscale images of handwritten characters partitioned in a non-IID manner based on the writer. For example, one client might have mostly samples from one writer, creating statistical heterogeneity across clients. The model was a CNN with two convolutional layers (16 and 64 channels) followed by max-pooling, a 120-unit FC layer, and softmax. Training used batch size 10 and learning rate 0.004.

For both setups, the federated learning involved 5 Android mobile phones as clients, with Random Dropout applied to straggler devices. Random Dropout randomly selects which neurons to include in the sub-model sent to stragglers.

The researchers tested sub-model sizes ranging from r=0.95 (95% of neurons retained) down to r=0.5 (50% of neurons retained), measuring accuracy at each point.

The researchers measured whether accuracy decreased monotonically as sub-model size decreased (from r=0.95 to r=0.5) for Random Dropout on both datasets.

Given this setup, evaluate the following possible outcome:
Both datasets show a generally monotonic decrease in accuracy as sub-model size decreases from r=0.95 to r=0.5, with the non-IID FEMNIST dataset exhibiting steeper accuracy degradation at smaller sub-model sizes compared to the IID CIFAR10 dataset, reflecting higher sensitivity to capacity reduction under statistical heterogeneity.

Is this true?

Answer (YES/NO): NO